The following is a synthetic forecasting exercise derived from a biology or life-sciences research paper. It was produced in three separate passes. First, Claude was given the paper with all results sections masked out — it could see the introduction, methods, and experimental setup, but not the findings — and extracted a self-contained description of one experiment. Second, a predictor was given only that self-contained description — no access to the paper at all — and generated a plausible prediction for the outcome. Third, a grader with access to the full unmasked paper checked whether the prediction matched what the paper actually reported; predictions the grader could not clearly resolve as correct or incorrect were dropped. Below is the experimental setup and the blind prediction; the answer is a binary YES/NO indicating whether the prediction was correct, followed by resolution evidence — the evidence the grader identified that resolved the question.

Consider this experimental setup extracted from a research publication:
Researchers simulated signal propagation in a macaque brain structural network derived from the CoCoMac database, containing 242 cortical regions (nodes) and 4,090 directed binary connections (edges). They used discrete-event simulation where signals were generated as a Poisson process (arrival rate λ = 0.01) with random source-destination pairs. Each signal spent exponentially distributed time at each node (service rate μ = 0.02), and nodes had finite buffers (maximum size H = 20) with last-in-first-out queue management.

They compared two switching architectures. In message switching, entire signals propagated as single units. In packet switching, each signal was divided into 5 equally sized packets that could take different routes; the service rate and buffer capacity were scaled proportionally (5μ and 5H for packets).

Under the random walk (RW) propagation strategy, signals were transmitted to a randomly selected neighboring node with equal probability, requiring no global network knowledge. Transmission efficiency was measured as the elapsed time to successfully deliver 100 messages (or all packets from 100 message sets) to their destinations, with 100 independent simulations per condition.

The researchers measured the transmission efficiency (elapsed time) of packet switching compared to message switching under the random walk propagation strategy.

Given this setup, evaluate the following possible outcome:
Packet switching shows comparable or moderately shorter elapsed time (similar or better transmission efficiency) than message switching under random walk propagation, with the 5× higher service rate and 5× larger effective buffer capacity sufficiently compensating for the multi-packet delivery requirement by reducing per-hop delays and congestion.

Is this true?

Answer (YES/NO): NO